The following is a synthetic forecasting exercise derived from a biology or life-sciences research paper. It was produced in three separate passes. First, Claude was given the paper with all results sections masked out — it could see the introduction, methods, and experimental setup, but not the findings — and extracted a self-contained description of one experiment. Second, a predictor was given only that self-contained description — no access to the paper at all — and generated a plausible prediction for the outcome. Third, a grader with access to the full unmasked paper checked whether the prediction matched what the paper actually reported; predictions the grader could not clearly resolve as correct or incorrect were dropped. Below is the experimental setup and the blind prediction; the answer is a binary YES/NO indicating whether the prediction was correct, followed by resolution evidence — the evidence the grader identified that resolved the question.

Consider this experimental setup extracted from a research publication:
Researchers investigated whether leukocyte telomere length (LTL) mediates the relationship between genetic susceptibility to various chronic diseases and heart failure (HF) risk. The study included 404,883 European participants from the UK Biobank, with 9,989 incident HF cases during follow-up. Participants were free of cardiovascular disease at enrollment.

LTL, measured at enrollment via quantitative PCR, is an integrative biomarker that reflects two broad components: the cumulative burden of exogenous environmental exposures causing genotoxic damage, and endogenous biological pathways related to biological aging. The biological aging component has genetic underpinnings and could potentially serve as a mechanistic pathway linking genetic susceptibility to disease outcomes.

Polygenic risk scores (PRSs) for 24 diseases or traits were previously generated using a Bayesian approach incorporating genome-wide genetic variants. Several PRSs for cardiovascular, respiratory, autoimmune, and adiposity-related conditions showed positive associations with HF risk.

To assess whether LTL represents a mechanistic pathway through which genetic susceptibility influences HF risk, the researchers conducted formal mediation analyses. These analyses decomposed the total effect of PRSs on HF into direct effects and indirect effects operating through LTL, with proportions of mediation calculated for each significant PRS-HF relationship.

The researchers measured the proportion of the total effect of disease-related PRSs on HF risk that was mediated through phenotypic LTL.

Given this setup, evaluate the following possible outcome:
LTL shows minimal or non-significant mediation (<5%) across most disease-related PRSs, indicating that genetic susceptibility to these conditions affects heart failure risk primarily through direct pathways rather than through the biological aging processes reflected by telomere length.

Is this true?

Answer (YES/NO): YES